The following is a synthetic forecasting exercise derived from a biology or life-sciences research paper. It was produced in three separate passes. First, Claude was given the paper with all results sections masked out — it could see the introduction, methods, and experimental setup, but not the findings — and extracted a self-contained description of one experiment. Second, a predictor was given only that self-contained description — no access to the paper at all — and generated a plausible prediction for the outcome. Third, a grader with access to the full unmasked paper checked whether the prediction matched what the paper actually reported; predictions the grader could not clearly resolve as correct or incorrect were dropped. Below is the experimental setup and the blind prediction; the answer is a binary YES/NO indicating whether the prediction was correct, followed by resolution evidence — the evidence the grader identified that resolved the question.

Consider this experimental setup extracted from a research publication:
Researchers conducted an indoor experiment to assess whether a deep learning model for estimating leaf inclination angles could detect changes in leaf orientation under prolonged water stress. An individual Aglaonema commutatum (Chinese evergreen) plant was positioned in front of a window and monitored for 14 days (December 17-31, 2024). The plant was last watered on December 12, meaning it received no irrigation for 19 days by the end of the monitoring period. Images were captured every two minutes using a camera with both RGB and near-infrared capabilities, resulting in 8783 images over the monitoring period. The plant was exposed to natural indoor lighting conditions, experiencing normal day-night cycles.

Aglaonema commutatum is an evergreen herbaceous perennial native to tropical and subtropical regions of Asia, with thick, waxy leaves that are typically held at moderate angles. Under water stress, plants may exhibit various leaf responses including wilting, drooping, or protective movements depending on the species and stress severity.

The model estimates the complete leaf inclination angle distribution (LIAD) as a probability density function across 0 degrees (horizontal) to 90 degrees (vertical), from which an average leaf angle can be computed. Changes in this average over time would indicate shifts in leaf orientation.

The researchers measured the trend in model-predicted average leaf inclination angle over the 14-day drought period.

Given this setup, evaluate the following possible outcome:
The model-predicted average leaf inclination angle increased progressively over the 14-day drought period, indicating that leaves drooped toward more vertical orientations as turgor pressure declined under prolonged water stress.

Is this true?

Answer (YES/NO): YES